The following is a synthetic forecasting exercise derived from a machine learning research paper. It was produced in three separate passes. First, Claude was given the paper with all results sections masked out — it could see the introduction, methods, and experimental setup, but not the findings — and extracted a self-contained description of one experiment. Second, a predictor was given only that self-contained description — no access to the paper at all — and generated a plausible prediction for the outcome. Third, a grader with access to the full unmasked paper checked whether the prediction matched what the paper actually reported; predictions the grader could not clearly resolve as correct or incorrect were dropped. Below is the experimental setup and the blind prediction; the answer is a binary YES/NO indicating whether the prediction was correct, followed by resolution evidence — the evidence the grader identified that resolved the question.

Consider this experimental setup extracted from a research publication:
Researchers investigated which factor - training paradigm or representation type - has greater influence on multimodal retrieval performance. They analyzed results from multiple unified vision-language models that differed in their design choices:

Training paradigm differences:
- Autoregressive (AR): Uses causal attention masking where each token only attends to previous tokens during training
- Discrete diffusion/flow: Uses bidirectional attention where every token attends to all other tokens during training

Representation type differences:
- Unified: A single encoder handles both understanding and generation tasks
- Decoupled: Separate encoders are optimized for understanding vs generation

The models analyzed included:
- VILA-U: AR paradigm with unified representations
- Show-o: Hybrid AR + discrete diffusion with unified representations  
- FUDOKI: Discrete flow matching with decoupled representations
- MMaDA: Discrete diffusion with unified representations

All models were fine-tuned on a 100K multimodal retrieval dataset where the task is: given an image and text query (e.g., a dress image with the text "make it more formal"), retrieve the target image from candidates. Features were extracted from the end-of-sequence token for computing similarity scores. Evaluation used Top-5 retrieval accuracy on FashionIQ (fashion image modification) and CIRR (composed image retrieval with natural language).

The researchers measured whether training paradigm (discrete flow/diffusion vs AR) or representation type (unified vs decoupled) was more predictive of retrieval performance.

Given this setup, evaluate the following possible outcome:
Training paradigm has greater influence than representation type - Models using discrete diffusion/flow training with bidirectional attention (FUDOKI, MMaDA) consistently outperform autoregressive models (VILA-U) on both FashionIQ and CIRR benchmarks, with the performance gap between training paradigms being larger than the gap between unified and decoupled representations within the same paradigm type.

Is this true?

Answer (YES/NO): YES